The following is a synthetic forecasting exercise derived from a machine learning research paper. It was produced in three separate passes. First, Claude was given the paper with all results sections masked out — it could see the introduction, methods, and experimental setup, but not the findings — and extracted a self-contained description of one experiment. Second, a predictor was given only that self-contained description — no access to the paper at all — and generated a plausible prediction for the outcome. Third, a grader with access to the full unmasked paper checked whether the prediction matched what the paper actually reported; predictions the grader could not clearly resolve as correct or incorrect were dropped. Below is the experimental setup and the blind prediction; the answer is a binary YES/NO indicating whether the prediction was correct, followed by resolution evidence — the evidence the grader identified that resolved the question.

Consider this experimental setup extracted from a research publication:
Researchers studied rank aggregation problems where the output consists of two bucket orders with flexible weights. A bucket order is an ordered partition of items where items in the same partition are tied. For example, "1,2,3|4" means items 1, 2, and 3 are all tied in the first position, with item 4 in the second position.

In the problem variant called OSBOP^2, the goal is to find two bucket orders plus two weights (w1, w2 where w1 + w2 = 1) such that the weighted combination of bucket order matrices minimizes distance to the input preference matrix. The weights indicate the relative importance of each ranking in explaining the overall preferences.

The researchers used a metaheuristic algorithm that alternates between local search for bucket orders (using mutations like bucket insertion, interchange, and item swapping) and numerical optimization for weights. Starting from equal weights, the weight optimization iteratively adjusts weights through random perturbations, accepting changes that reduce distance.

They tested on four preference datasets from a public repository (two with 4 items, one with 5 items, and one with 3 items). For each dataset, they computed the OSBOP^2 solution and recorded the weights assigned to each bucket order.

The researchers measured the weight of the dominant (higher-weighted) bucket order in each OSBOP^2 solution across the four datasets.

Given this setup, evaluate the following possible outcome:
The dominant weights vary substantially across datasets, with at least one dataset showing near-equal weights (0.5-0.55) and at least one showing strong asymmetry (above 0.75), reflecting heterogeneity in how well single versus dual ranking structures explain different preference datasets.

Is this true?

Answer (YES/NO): NO